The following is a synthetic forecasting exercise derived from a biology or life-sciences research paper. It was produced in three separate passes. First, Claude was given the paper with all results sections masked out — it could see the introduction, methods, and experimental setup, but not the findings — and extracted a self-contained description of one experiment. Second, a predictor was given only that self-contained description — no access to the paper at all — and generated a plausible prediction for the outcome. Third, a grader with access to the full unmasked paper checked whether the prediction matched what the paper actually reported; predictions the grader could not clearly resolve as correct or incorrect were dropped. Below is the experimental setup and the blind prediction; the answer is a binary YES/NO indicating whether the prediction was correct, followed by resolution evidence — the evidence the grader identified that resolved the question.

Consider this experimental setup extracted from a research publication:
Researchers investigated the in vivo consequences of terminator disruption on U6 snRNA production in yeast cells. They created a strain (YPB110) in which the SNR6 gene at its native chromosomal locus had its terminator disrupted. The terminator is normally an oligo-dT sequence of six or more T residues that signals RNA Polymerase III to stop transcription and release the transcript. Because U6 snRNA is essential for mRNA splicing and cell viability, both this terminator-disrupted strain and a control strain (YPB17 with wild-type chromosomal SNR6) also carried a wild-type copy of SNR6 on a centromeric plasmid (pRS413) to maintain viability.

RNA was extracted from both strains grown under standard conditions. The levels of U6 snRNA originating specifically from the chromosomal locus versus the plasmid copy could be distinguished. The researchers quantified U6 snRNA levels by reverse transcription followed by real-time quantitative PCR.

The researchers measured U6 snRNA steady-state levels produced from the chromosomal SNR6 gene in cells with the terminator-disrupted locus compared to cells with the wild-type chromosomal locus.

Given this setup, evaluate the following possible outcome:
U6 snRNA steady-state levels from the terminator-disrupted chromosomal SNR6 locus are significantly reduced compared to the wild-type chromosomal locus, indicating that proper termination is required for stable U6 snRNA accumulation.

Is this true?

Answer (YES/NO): YES